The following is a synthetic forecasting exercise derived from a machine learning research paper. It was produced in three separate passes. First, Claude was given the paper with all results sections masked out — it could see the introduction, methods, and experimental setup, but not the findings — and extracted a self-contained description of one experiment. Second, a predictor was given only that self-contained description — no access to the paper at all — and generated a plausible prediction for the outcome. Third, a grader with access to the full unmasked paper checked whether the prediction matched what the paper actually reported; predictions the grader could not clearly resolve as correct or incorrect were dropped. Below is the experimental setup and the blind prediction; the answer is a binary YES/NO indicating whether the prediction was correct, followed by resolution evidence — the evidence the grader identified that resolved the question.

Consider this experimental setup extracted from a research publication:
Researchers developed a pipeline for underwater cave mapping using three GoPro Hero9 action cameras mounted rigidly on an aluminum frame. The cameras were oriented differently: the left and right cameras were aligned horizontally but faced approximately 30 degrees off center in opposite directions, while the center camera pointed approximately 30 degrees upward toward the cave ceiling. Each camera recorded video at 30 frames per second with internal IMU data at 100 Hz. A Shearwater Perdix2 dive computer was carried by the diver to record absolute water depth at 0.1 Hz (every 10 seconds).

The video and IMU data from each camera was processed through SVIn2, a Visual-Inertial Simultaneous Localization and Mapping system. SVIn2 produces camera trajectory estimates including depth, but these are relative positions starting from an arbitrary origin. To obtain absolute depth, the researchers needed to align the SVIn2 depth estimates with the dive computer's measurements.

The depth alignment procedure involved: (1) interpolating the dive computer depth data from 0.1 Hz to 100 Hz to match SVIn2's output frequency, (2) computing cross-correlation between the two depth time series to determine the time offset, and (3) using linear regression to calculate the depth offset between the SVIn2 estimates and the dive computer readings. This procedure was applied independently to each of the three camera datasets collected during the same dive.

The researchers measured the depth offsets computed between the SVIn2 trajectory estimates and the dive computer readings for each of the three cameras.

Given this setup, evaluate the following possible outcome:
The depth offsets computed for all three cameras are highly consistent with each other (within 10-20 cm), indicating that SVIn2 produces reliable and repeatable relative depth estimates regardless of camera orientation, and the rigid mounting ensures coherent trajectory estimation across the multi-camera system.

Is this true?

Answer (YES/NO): YES